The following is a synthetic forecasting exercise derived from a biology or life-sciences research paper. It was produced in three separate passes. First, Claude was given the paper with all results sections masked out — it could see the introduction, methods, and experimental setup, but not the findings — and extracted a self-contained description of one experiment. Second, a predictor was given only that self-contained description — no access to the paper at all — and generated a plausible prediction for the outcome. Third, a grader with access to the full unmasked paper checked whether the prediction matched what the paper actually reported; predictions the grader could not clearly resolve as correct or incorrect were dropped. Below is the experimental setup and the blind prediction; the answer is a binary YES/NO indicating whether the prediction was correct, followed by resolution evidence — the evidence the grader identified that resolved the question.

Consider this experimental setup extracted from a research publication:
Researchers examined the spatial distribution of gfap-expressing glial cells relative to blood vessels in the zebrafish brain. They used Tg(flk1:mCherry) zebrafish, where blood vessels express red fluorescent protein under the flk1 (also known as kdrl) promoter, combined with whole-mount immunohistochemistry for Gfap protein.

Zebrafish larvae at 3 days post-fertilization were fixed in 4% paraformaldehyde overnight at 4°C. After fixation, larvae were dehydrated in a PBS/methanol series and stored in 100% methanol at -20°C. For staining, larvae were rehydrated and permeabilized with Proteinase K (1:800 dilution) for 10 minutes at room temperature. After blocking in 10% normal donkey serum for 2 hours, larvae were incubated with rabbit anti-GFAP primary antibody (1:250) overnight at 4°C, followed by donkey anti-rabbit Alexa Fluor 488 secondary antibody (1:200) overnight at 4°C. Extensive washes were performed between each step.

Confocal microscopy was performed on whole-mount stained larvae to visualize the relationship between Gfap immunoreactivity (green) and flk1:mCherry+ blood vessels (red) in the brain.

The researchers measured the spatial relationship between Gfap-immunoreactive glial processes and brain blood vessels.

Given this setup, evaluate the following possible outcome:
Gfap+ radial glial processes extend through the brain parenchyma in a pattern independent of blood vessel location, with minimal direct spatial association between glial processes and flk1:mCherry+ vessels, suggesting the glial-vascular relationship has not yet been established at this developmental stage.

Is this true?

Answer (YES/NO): NO